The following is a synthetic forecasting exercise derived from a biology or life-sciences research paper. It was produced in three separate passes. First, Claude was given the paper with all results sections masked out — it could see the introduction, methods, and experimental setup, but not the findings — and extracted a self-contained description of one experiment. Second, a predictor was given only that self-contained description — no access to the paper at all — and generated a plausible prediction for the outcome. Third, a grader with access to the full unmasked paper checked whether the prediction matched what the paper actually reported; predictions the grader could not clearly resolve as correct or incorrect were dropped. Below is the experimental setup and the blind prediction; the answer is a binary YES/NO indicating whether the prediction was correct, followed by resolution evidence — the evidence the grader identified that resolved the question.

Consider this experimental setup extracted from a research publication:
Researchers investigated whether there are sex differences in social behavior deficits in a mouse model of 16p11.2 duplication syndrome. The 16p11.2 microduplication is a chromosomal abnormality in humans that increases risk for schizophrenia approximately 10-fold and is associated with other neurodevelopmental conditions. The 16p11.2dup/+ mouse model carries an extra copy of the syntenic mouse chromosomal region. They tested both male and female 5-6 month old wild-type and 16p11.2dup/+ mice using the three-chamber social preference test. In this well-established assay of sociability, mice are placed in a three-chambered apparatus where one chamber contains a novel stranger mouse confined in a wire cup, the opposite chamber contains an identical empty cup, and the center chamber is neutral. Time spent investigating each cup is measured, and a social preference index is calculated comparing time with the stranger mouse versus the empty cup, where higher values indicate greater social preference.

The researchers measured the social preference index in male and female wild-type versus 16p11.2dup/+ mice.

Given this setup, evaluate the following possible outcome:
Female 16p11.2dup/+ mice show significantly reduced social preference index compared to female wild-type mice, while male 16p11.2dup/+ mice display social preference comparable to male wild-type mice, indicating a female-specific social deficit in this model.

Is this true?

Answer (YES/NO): NO